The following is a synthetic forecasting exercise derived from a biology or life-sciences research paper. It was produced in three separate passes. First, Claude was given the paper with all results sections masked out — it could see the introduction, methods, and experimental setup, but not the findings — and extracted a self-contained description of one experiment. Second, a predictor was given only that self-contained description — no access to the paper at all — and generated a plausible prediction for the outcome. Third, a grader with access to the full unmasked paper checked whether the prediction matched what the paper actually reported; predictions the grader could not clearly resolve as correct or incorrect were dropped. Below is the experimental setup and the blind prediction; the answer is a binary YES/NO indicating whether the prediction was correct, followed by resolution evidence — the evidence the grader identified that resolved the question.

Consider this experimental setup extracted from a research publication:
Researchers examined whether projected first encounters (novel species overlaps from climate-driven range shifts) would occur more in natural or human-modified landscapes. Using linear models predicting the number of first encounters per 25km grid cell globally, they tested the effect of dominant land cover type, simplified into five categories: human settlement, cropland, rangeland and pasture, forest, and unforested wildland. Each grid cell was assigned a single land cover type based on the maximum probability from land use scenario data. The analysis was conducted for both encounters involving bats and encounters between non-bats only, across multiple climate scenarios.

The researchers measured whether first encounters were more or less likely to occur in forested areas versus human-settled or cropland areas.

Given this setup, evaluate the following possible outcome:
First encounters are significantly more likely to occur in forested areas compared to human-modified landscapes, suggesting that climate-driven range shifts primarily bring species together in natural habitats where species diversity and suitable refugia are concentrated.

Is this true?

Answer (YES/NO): NO